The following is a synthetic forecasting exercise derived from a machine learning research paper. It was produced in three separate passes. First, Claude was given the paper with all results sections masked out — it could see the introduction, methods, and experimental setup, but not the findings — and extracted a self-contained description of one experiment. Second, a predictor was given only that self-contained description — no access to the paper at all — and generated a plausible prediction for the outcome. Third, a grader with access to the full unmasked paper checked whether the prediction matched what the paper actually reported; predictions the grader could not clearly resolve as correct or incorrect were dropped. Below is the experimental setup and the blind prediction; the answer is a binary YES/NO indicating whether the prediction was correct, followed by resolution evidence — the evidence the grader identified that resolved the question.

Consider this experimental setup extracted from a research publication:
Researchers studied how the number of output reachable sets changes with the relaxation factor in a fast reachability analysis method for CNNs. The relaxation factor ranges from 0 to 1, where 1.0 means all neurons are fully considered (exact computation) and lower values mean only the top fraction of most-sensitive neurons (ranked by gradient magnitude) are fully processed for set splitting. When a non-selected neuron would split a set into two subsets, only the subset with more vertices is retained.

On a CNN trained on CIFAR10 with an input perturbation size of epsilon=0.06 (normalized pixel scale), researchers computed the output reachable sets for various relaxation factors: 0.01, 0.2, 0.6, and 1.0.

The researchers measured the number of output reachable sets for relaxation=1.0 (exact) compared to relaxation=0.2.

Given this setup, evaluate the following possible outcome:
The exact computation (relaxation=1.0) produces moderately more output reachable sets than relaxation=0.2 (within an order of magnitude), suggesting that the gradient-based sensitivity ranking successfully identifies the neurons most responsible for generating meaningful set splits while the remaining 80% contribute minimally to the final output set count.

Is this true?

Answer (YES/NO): NO